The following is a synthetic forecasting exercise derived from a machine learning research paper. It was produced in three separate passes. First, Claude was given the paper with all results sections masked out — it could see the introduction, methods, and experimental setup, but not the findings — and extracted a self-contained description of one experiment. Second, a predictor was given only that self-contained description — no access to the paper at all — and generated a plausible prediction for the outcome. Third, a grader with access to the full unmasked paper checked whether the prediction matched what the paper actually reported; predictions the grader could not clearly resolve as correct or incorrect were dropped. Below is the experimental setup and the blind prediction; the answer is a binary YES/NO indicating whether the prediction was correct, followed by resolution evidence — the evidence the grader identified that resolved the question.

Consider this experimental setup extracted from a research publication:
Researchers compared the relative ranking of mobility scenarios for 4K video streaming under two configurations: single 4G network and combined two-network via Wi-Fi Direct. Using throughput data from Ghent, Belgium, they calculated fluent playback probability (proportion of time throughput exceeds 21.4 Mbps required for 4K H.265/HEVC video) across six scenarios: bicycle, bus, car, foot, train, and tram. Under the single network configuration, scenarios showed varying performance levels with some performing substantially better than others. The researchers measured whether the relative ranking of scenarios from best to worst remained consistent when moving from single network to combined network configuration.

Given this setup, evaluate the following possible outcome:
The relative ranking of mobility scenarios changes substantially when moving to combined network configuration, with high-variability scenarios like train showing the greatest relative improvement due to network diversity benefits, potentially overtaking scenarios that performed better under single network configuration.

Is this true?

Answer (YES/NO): NO